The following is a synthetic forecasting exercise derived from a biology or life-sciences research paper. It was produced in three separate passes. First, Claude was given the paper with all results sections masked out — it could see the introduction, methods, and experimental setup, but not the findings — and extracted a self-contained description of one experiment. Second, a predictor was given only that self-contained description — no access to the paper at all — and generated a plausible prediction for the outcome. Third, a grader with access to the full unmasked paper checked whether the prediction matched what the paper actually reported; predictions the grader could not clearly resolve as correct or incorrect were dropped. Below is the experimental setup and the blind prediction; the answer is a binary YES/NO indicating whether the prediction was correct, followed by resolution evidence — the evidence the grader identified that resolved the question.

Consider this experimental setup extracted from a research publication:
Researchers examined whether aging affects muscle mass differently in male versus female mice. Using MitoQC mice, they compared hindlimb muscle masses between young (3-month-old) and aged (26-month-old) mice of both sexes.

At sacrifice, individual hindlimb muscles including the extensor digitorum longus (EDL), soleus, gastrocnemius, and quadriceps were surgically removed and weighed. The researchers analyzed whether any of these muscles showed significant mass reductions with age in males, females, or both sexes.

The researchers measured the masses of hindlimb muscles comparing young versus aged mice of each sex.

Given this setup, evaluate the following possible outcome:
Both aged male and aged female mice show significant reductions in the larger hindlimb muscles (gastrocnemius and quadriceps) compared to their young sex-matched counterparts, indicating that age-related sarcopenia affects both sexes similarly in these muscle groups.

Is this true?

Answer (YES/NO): YES